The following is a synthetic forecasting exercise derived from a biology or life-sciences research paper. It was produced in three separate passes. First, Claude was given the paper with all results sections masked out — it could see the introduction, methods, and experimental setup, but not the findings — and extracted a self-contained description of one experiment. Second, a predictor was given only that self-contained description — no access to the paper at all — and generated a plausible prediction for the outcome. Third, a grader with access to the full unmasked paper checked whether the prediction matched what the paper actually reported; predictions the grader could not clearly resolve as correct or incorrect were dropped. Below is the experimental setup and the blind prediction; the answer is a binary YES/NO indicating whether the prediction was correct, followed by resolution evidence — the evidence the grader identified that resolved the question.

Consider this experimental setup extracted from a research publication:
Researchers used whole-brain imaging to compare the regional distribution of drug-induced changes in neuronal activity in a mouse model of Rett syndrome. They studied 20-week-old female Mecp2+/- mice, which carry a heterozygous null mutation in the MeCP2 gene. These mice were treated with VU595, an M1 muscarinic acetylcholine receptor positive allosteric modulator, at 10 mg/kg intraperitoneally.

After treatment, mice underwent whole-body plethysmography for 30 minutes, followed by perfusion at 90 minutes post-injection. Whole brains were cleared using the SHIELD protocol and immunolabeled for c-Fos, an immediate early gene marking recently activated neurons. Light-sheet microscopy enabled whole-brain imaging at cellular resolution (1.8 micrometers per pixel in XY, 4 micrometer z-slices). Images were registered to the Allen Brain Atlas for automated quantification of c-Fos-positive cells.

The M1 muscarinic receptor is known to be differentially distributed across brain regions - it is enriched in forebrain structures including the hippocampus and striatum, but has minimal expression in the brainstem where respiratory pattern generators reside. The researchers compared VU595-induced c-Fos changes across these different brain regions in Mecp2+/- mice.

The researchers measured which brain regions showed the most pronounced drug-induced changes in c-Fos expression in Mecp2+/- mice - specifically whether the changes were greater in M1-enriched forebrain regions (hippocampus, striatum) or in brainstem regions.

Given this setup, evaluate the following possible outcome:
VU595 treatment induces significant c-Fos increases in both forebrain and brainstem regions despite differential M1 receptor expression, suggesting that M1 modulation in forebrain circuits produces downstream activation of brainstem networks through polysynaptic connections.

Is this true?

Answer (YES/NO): NO